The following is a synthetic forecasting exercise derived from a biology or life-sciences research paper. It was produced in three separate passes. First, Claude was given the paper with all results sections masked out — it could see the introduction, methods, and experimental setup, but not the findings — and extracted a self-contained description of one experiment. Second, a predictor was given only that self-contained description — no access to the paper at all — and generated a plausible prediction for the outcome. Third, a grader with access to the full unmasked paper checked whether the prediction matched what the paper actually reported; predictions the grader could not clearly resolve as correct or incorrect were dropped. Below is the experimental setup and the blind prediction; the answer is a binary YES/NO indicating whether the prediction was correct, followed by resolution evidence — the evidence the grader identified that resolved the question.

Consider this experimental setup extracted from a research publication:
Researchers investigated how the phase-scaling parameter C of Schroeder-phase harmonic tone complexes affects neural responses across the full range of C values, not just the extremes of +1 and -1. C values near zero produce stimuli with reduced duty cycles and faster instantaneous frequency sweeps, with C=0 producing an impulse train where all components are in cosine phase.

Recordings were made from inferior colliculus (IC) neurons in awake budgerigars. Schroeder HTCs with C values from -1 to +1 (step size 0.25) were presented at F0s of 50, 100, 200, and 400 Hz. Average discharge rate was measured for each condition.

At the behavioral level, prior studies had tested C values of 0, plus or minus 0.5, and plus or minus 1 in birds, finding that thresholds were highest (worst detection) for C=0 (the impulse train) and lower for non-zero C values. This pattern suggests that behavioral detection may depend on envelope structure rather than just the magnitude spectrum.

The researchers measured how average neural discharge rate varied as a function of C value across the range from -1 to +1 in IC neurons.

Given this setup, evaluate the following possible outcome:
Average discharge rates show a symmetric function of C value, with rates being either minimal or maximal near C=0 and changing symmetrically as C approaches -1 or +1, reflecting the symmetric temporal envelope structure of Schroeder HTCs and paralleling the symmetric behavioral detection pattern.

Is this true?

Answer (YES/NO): NO